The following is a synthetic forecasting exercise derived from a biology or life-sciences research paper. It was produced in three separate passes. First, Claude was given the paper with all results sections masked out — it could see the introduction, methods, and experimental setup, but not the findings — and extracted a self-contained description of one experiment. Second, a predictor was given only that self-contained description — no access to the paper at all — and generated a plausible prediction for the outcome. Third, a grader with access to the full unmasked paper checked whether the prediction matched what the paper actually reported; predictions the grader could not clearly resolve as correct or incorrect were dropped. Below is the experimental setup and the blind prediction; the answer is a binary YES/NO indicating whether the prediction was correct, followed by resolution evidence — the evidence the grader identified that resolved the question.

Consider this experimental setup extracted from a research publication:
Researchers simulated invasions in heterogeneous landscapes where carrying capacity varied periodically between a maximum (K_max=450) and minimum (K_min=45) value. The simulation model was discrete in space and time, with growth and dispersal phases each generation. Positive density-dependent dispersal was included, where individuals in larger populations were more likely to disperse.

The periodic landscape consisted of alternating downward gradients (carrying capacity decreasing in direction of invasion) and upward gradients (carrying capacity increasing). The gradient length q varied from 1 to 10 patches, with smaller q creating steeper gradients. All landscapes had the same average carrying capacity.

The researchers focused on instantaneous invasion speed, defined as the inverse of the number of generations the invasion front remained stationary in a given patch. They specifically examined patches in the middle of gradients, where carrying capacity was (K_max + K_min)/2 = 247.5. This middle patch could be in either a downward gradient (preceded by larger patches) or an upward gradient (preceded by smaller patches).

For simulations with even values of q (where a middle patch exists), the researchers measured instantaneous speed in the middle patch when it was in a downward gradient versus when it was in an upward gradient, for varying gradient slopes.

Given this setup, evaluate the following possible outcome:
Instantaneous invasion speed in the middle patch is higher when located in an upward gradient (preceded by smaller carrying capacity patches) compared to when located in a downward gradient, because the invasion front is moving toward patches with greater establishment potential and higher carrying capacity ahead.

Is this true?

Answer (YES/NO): NO